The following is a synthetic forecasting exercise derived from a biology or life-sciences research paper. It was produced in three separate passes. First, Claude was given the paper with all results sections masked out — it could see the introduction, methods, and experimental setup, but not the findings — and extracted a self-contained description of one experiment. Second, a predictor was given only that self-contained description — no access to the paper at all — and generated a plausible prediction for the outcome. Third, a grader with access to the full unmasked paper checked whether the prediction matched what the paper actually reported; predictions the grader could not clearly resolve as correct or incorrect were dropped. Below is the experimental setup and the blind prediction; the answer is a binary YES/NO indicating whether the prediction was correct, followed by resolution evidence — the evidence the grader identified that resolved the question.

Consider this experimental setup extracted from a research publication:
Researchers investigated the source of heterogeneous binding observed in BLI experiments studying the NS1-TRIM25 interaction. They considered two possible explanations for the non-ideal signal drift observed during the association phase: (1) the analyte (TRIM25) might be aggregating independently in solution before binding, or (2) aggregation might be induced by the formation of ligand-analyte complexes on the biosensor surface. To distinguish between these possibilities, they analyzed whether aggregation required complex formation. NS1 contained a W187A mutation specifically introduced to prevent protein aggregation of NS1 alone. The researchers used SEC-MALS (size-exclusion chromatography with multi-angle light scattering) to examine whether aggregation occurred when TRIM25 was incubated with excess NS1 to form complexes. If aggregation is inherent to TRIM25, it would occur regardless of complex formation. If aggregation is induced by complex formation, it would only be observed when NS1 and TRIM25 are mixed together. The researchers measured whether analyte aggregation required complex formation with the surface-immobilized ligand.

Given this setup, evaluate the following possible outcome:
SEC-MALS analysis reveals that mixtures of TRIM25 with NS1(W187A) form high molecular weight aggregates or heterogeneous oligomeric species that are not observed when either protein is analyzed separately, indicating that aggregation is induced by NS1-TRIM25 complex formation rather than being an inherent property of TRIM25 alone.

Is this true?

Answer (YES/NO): NO